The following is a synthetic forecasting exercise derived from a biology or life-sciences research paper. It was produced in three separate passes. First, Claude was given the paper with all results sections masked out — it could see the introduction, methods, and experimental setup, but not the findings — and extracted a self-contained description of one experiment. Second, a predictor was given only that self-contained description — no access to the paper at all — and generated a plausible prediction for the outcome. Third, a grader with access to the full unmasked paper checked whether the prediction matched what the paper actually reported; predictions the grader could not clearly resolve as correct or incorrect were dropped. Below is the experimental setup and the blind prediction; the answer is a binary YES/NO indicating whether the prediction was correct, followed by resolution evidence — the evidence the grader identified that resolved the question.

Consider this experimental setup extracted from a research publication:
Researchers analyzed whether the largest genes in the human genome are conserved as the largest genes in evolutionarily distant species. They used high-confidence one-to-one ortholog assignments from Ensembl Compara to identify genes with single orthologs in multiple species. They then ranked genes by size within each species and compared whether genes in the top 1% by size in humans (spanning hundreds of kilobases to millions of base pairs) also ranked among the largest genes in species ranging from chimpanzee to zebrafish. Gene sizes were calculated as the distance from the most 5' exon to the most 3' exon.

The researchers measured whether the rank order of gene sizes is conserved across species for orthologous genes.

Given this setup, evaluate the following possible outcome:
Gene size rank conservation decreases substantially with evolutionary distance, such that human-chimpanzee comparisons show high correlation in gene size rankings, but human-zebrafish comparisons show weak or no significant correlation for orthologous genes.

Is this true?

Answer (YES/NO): NO